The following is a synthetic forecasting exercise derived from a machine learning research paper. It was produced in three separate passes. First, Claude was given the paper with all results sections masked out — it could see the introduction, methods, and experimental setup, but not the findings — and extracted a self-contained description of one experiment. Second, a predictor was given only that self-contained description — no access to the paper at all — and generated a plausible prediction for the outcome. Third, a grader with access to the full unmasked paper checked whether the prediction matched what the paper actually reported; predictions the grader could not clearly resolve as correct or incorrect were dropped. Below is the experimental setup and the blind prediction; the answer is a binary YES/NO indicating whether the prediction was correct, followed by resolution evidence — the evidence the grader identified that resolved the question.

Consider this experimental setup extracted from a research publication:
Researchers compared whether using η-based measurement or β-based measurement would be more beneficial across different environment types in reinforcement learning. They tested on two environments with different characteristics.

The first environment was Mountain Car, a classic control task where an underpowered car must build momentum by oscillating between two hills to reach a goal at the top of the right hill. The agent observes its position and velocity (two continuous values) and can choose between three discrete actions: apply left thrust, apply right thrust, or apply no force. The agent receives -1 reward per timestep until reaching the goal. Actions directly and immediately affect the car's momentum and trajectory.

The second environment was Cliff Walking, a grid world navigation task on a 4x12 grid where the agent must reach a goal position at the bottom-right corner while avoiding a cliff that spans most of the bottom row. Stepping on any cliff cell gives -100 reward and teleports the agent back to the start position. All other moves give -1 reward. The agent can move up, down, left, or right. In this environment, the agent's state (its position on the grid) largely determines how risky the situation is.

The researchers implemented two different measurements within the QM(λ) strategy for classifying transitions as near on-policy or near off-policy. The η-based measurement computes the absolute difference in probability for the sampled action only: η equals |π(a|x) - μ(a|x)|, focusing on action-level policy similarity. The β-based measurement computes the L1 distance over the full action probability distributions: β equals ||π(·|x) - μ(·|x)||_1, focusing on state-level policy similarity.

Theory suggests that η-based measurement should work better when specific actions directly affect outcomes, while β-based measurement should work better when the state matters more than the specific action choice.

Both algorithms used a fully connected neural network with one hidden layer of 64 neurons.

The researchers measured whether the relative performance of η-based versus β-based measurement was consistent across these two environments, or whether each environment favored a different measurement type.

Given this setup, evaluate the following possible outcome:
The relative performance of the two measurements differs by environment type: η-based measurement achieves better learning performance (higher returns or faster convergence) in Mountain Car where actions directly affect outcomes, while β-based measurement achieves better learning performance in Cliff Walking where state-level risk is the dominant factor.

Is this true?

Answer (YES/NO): NO